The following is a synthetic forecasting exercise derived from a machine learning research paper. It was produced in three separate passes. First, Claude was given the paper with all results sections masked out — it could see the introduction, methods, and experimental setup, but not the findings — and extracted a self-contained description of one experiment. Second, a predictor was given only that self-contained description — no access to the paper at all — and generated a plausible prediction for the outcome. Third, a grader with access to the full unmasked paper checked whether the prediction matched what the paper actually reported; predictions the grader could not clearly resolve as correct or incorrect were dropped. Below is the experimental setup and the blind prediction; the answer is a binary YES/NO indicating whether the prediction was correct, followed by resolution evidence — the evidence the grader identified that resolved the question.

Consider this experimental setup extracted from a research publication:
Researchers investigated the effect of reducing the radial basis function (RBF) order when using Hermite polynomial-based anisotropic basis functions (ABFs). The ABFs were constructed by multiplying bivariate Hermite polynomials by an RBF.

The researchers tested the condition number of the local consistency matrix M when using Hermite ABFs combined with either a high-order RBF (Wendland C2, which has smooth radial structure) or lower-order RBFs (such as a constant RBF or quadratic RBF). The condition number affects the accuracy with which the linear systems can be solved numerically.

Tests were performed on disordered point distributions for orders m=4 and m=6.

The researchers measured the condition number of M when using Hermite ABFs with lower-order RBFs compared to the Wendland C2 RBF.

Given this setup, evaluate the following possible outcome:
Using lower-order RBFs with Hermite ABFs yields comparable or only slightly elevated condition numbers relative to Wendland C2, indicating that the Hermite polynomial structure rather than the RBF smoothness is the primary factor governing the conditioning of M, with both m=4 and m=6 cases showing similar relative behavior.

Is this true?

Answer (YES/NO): NO